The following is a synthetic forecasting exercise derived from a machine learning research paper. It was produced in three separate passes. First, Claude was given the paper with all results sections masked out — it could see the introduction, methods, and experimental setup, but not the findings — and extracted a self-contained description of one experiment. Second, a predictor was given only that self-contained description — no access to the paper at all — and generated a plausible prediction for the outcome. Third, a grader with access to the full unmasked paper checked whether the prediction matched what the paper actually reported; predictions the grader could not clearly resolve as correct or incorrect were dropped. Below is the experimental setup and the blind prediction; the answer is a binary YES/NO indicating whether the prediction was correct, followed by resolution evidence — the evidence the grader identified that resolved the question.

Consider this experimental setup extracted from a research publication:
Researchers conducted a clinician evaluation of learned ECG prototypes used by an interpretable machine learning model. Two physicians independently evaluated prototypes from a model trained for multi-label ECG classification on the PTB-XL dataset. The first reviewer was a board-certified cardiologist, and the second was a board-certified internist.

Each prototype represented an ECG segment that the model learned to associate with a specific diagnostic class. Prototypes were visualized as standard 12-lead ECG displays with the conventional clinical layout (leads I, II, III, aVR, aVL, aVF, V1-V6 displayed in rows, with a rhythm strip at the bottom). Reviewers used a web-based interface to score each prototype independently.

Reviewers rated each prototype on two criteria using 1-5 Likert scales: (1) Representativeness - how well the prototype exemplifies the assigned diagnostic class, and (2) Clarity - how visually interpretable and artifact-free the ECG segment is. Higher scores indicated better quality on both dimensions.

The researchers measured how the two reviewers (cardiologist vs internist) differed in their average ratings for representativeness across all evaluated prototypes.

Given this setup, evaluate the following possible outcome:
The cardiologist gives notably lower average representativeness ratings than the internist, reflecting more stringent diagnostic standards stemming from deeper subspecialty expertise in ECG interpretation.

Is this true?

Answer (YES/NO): NO